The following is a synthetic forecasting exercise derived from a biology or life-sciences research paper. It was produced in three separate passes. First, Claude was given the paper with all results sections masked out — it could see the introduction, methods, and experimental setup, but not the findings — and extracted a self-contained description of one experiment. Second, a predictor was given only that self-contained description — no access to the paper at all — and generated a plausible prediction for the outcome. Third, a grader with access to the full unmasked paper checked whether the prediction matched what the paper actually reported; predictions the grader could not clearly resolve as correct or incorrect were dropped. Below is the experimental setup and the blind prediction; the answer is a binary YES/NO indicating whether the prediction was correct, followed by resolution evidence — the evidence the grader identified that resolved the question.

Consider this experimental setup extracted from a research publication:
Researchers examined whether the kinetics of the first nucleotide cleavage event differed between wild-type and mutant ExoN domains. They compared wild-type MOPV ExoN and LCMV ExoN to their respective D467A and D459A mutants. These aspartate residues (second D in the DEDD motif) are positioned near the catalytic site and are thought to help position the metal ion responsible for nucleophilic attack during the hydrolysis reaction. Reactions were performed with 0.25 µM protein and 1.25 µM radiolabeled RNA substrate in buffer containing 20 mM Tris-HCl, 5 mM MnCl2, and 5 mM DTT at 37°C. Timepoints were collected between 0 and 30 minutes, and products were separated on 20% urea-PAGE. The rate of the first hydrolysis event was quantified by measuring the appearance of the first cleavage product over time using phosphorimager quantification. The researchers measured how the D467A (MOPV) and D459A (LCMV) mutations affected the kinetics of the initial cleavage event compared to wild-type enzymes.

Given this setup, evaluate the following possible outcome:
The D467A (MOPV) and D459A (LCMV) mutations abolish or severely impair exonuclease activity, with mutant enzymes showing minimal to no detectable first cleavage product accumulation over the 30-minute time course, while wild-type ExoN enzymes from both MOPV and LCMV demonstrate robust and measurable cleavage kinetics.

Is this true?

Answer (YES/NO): NO